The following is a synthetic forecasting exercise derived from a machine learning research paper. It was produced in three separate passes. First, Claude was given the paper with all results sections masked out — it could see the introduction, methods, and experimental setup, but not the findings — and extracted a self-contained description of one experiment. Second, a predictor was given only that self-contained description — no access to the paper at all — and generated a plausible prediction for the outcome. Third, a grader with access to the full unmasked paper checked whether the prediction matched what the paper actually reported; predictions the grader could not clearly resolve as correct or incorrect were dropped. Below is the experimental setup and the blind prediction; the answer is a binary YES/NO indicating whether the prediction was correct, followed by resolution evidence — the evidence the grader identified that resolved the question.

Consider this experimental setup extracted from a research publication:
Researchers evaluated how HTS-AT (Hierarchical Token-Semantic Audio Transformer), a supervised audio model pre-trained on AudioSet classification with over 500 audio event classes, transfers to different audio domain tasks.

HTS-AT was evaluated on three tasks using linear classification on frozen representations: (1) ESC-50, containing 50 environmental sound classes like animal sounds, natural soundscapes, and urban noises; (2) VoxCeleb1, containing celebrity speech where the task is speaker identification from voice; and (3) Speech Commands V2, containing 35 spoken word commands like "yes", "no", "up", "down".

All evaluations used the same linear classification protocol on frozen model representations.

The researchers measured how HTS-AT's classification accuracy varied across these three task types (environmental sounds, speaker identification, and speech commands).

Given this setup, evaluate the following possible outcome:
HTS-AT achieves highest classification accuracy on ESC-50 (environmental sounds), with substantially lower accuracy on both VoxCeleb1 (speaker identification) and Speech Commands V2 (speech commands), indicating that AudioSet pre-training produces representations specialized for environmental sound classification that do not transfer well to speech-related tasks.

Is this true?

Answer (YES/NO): NO